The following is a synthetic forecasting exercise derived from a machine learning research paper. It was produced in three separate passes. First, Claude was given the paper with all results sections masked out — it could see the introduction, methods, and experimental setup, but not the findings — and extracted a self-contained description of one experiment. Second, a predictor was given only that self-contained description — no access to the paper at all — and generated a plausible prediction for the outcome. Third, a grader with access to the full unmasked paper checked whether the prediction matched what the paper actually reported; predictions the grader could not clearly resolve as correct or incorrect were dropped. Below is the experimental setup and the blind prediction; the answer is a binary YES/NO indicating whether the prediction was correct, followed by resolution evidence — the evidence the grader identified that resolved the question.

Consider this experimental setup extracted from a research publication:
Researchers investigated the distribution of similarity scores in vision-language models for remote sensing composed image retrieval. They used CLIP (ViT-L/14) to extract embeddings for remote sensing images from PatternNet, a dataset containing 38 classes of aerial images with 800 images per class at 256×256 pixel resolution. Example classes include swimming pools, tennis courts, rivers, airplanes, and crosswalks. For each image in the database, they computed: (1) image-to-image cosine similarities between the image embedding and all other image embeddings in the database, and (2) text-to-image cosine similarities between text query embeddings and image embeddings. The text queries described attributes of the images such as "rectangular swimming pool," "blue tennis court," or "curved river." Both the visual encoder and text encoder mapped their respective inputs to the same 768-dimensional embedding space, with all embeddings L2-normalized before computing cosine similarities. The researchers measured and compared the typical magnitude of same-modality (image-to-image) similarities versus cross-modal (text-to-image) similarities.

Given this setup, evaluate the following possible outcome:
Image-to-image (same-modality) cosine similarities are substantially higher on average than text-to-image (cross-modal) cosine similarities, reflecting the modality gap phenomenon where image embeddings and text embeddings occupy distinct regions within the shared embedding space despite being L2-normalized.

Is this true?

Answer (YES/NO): YES